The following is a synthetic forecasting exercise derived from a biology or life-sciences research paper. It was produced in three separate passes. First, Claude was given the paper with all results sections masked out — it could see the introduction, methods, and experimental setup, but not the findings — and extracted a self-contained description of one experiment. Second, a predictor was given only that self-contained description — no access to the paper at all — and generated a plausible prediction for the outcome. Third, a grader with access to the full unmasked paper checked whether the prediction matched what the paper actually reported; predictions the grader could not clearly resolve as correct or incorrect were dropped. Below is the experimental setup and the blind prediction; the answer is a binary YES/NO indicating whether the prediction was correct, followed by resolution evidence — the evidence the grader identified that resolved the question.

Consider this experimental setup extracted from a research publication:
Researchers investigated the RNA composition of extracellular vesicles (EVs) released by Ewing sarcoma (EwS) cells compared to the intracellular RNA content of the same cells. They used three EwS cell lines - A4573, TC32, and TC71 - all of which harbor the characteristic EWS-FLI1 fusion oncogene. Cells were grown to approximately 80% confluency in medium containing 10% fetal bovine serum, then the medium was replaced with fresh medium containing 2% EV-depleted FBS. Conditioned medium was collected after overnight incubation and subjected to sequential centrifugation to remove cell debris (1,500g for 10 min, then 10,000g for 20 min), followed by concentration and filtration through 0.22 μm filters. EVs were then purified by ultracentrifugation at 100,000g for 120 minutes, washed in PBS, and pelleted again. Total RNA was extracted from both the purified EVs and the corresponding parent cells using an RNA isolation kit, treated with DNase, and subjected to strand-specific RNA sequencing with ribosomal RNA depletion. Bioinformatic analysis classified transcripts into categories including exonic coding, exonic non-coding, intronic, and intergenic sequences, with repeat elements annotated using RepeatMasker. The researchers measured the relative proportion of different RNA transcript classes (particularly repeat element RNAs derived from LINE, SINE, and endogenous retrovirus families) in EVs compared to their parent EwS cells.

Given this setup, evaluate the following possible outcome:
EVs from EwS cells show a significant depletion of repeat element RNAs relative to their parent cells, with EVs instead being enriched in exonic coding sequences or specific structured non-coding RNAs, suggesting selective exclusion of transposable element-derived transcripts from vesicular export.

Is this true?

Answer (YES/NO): NO